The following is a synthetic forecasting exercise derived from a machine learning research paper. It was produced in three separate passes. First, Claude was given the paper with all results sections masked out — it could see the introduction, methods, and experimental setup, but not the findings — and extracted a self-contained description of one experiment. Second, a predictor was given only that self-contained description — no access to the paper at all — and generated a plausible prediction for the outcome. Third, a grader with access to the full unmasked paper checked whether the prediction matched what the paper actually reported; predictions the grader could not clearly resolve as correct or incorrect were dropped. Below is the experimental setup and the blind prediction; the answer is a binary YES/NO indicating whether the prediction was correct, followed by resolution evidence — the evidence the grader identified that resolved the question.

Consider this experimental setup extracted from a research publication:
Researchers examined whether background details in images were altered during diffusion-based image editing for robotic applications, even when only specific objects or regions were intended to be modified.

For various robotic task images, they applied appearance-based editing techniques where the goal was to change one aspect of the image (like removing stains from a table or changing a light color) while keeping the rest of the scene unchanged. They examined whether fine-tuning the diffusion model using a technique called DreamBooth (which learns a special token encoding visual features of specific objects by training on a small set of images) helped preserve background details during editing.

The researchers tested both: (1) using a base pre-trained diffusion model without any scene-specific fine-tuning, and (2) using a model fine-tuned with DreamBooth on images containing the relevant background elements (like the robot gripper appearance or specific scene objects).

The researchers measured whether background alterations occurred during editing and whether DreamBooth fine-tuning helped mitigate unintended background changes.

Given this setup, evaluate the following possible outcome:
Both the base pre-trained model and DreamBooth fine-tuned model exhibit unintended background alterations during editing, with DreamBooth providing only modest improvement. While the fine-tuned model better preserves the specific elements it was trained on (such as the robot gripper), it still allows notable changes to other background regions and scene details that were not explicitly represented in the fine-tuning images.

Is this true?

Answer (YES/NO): NO